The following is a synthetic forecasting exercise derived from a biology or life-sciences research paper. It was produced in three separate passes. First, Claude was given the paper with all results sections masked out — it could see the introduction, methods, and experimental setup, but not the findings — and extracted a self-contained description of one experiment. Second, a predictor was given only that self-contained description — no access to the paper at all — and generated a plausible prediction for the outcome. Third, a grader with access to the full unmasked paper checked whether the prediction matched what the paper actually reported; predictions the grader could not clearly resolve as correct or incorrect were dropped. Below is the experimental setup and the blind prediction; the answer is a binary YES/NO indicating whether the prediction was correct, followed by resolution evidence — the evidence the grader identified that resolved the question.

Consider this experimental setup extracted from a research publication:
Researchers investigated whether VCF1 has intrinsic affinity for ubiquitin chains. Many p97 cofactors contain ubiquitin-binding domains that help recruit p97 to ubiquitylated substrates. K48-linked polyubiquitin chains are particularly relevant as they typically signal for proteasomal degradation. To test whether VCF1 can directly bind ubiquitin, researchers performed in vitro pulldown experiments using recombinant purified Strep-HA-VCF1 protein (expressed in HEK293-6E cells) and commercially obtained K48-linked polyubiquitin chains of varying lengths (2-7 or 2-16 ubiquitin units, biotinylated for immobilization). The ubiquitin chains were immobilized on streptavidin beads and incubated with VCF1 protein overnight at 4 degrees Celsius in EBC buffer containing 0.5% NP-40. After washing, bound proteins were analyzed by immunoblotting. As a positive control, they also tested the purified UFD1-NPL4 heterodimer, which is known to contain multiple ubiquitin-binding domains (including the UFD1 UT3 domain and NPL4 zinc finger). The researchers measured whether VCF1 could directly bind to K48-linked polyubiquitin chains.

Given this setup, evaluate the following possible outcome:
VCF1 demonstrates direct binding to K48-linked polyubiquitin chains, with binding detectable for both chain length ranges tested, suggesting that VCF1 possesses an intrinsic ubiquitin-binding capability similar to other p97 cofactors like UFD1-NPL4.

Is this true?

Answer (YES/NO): NO